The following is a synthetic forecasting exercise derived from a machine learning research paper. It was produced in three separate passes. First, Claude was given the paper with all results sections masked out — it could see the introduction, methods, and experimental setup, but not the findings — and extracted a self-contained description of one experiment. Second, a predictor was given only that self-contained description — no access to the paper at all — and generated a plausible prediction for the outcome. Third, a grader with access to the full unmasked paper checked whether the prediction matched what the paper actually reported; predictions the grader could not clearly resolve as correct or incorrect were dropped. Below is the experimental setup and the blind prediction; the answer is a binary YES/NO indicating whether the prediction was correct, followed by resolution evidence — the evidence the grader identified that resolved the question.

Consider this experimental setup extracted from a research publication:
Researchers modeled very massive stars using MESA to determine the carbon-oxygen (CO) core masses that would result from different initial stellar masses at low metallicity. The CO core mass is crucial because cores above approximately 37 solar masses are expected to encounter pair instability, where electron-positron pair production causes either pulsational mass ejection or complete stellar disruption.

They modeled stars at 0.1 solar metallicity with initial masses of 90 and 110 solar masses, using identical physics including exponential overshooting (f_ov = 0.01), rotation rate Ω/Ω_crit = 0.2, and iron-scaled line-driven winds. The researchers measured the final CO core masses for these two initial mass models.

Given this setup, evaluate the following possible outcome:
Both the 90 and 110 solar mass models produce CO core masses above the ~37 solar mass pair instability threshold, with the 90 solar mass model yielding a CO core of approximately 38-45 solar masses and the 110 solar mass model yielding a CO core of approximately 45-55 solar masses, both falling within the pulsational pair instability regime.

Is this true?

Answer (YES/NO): NO